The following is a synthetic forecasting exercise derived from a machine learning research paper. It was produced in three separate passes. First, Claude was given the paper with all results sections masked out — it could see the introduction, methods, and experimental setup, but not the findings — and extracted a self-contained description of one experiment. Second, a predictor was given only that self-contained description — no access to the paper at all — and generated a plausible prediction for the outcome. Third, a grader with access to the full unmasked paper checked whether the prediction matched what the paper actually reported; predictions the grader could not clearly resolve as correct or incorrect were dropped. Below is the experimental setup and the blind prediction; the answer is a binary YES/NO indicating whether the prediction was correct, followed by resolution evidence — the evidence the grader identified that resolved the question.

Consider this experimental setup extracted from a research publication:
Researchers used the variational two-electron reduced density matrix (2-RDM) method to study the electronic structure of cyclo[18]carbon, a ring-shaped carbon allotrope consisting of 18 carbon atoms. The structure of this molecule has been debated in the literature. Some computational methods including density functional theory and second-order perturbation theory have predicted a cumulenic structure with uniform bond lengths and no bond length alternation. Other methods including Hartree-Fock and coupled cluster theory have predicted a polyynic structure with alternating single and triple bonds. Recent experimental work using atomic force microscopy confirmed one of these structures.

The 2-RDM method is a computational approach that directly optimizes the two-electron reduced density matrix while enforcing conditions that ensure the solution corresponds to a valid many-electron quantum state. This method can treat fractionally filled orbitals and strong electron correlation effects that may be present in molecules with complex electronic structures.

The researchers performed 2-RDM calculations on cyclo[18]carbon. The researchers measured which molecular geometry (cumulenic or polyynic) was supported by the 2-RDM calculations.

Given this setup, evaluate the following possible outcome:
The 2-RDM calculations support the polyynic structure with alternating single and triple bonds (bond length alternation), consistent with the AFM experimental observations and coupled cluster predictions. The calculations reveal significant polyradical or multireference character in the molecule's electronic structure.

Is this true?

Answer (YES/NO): NO